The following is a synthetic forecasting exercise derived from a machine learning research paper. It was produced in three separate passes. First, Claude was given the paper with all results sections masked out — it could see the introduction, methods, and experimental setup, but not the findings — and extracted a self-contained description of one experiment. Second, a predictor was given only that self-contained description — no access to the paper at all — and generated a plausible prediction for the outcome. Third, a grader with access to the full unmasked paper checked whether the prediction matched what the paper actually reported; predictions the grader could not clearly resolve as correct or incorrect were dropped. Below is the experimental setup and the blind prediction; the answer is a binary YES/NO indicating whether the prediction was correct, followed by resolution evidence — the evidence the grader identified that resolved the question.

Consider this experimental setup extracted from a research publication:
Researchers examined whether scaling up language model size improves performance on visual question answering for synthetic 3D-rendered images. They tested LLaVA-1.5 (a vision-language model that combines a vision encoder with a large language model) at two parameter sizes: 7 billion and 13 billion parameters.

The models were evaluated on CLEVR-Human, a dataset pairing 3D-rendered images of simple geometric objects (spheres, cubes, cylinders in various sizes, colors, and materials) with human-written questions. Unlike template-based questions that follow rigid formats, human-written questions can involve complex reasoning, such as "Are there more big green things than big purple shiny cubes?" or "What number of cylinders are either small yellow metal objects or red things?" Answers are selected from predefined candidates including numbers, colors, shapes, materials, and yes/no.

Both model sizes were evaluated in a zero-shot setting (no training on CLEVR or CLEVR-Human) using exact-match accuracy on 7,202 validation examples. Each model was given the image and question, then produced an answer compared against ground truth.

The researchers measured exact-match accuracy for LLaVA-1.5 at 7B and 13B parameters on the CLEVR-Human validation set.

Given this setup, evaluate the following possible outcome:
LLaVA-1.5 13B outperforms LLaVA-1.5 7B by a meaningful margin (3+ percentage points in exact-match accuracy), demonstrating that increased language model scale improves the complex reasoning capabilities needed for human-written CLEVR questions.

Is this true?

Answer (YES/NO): YES